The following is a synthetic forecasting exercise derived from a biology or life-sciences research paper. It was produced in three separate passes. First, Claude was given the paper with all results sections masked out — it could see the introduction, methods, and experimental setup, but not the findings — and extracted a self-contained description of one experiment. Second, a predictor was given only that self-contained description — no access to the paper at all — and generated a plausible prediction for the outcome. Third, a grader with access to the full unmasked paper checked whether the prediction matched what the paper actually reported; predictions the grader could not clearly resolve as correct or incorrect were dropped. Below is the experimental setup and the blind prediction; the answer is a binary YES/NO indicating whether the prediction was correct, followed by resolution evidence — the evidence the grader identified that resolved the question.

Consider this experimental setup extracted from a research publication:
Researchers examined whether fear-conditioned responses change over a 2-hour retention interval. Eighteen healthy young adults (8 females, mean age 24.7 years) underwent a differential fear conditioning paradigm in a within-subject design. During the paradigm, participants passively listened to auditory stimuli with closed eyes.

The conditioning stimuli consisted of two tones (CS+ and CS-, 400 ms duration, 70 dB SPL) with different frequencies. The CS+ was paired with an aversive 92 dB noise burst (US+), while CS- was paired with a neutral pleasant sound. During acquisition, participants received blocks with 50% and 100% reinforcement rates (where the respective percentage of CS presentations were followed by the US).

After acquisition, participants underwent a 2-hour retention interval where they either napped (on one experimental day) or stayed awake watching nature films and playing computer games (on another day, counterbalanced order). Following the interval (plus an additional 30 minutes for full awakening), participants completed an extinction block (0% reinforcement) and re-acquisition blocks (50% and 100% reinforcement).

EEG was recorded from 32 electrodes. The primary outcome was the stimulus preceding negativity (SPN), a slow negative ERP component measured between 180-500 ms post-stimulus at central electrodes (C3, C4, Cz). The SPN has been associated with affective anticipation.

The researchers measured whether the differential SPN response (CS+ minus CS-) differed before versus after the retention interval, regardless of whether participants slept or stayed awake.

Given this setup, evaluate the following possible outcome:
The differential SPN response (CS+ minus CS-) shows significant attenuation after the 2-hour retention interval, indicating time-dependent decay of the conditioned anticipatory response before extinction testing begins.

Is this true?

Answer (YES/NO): NO